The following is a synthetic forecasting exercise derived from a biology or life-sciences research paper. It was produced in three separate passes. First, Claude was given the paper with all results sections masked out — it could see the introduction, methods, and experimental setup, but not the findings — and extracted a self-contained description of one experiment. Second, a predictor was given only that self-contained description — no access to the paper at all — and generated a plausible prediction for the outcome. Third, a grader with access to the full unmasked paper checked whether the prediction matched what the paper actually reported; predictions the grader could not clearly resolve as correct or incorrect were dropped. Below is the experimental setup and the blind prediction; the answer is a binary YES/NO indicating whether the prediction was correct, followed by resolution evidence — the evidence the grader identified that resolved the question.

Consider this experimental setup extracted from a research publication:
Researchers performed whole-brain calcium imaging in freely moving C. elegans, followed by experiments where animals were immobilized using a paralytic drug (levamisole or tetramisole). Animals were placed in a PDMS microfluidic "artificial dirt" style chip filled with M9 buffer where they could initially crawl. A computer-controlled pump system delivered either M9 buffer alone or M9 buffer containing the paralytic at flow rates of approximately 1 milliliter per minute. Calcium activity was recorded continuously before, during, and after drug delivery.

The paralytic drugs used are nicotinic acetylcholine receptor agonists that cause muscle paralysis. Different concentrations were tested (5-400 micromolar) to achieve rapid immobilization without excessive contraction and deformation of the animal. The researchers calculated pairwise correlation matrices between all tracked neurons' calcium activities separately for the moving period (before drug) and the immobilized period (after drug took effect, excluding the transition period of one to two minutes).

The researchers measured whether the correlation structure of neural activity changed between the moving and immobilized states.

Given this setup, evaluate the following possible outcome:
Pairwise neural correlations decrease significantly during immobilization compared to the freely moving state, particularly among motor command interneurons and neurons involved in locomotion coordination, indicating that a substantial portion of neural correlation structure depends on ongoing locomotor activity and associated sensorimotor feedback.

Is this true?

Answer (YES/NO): NO